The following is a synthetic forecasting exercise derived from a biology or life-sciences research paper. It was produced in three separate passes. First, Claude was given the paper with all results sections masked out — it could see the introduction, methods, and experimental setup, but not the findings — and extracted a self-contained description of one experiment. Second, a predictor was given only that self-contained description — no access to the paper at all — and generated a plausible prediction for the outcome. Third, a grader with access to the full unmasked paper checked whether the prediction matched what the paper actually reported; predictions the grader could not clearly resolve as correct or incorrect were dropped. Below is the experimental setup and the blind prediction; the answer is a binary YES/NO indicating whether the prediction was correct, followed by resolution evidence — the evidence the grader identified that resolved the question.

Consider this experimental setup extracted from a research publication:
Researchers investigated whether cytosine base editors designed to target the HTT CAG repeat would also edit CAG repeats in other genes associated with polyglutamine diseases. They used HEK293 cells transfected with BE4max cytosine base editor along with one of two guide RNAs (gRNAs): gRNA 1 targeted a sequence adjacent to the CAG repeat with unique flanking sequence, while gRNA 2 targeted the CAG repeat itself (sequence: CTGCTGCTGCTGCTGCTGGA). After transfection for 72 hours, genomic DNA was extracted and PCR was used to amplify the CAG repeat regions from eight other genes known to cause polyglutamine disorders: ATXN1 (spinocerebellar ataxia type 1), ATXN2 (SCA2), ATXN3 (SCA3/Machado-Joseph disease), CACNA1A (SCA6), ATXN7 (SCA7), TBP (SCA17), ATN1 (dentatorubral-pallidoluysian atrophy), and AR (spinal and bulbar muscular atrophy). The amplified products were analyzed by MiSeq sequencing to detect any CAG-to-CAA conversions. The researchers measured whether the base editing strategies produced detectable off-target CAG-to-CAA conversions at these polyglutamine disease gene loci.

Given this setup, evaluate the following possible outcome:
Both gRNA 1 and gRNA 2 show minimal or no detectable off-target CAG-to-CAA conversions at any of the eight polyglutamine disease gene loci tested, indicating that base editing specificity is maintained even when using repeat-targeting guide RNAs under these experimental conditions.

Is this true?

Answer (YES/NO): YES